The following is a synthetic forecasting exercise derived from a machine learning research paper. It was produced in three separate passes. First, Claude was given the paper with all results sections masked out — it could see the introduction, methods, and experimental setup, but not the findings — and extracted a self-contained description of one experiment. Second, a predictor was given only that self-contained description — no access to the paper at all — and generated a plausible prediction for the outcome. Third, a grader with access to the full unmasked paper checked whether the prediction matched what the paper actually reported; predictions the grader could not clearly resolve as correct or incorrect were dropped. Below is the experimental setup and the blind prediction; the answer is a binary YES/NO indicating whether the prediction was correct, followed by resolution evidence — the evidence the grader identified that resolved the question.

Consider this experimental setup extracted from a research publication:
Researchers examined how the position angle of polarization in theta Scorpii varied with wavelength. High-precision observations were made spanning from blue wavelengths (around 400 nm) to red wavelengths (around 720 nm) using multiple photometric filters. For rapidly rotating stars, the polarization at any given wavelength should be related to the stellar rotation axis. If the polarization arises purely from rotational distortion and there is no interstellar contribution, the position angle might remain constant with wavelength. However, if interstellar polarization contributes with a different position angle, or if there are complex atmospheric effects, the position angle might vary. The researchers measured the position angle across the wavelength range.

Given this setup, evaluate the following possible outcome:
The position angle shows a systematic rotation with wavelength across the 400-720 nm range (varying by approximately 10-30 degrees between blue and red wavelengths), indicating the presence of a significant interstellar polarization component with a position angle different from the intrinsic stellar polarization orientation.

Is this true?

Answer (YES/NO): NO